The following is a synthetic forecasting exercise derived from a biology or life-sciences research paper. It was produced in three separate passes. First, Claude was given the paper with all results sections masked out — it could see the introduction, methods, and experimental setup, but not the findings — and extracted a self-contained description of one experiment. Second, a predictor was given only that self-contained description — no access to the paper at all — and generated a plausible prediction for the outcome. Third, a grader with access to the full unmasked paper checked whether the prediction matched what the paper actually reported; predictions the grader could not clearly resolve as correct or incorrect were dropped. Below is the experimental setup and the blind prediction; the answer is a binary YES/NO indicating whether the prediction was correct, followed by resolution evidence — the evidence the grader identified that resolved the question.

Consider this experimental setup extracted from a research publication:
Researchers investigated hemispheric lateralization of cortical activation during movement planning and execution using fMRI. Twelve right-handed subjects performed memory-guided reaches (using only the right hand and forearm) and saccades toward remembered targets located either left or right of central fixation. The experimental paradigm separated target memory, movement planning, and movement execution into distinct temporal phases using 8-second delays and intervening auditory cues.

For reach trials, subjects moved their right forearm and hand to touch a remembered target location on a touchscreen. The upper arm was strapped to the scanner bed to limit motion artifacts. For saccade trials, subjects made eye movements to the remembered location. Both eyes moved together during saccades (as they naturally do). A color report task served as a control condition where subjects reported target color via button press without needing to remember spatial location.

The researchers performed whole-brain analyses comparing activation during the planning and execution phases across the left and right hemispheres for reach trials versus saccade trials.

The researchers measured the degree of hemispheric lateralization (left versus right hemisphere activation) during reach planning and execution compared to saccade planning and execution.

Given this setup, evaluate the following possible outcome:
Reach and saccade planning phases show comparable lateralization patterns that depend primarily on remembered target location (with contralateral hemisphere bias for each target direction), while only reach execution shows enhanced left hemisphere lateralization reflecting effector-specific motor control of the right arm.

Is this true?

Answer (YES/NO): NO